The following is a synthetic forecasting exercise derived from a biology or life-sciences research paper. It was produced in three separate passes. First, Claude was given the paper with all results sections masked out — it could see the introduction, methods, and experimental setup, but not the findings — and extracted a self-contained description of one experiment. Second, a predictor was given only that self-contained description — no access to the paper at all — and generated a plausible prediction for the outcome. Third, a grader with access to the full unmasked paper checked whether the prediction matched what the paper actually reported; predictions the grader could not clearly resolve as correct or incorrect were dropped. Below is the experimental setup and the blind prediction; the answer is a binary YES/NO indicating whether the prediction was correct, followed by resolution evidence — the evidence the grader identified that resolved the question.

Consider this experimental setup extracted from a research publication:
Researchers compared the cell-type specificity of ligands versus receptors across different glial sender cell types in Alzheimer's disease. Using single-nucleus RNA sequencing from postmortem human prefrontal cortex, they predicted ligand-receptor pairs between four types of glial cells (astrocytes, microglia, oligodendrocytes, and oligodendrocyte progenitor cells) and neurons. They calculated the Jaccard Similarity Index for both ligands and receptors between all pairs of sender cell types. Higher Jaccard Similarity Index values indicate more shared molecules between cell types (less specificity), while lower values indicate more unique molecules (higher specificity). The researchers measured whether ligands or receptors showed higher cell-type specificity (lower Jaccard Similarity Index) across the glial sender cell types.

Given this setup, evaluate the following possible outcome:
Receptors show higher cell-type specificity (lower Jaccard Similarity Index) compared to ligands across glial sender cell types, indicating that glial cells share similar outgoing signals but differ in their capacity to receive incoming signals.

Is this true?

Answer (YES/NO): NO